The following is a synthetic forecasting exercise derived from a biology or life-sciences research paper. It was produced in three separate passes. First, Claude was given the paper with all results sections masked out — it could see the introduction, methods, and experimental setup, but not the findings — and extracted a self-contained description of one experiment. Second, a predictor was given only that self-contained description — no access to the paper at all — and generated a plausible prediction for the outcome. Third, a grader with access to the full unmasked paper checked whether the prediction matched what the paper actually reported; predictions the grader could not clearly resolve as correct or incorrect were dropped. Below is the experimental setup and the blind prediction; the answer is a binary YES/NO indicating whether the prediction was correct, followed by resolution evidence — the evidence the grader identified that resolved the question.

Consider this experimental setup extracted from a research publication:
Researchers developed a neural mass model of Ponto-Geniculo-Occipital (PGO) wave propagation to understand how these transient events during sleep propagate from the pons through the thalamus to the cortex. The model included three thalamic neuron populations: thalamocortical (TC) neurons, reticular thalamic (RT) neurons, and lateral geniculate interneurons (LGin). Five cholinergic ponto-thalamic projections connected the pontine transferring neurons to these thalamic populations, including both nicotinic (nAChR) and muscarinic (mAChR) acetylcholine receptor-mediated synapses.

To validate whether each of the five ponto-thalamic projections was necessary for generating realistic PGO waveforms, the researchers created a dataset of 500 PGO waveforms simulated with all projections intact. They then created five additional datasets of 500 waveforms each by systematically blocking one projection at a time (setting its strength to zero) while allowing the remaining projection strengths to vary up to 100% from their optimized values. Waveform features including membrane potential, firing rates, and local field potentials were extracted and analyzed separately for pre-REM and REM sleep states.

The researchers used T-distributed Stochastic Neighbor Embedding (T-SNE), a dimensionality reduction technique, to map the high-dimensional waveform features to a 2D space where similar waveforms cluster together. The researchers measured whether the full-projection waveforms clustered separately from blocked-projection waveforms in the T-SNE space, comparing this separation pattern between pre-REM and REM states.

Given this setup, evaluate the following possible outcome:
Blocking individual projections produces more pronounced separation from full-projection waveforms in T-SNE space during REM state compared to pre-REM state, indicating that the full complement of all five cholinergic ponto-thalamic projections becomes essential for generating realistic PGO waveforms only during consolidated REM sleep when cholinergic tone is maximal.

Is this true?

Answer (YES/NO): YES